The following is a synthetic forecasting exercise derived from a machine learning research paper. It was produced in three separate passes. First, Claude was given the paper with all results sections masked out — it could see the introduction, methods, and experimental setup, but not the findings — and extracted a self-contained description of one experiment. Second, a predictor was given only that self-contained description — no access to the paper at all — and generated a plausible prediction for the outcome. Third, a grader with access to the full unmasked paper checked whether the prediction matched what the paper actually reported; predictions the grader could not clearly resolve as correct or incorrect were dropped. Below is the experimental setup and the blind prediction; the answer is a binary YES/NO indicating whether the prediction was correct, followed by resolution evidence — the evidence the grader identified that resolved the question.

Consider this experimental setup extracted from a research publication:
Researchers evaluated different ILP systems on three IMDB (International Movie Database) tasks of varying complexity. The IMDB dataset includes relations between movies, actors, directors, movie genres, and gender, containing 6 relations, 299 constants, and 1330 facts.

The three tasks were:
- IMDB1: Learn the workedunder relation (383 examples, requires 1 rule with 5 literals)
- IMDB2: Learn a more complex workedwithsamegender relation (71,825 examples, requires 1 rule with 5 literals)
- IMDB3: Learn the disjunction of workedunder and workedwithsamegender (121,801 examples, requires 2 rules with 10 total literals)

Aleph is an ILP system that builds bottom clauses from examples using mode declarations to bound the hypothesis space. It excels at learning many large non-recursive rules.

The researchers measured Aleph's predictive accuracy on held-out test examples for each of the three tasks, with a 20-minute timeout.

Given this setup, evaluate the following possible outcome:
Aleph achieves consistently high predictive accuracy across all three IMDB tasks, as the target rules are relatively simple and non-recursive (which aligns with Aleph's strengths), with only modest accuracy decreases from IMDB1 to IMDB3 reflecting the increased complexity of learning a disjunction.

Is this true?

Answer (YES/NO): NO